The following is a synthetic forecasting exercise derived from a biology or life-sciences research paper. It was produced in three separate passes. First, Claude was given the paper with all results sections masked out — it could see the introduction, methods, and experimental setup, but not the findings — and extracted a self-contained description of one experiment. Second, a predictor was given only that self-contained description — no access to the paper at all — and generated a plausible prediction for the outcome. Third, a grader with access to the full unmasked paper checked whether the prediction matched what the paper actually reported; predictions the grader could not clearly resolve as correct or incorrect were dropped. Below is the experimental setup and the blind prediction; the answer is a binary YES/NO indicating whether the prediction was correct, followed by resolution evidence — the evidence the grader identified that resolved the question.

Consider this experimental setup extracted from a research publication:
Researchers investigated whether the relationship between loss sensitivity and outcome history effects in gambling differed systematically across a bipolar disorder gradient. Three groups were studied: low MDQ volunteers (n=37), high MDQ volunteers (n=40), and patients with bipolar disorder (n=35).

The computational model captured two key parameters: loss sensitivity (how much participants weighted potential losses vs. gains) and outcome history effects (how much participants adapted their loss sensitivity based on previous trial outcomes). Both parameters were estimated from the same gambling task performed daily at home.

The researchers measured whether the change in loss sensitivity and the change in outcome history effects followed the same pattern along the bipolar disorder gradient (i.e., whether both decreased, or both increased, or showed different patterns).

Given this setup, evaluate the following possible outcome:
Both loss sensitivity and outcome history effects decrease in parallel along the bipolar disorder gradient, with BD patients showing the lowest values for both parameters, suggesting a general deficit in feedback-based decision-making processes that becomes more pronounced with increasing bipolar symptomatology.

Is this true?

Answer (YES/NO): YES